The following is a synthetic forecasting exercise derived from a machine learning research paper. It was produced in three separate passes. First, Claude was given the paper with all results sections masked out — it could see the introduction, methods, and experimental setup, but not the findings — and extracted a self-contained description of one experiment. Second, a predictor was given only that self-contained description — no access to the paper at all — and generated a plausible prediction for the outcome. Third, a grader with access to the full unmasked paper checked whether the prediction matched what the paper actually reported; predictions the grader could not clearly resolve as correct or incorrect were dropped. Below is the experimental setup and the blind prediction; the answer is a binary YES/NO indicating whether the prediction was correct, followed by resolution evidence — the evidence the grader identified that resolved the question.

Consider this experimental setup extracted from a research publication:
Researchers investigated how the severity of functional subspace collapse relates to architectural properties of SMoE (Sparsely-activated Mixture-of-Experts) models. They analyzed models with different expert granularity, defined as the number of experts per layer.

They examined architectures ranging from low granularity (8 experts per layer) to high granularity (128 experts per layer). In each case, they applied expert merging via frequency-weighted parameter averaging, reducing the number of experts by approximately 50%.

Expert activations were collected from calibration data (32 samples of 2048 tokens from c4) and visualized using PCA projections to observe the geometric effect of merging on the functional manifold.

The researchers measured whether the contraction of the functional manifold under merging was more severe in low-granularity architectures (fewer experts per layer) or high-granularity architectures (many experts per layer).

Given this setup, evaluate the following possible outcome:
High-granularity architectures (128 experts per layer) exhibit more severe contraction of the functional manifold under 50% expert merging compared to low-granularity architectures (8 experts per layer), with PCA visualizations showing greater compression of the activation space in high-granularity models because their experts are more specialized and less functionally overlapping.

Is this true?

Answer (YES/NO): YES